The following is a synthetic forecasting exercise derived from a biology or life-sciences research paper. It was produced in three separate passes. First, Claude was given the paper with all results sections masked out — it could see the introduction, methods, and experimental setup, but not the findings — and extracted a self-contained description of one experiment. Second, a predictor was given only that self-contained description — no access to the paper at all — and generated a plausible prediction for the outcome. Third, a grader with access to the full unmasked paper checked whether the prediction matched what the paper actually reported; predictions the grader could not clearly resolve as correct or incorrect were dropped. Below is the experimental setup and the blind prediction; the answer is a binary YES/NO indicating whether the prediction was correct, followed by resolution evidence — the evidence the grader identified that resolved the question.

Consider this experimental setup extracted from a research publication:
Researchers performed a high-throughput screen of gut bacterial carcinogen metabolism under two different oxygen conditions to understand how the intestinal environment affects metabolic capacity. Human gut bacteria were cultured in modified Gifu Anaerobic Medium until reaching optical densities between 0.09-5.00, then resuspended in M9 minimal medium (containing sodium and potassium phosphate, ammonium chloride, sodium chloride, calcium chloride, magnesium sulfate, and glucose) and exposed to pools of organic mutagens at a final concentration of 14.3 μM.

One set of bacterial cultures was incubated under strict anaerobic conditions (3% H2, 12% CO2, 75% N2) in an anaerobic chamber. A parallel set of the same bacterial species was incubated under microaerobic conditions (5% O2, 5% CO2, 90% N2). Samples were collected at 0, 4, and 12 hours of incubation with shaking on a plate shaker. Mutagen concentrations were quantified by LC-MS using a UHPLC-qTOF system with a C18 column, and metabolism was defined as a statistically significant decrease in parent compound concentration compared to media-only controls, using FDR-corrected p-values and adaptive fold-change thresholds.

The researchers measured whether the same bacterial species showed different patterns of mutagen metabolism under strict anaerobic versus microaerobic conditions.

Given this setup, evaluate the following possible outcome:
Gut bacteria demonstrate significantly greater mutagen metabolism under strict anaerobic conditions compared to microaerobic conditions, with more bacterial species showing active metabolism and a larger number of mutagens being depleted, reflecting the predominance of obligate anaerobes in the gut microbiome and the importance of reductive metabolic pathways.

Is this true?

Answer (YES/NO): NO